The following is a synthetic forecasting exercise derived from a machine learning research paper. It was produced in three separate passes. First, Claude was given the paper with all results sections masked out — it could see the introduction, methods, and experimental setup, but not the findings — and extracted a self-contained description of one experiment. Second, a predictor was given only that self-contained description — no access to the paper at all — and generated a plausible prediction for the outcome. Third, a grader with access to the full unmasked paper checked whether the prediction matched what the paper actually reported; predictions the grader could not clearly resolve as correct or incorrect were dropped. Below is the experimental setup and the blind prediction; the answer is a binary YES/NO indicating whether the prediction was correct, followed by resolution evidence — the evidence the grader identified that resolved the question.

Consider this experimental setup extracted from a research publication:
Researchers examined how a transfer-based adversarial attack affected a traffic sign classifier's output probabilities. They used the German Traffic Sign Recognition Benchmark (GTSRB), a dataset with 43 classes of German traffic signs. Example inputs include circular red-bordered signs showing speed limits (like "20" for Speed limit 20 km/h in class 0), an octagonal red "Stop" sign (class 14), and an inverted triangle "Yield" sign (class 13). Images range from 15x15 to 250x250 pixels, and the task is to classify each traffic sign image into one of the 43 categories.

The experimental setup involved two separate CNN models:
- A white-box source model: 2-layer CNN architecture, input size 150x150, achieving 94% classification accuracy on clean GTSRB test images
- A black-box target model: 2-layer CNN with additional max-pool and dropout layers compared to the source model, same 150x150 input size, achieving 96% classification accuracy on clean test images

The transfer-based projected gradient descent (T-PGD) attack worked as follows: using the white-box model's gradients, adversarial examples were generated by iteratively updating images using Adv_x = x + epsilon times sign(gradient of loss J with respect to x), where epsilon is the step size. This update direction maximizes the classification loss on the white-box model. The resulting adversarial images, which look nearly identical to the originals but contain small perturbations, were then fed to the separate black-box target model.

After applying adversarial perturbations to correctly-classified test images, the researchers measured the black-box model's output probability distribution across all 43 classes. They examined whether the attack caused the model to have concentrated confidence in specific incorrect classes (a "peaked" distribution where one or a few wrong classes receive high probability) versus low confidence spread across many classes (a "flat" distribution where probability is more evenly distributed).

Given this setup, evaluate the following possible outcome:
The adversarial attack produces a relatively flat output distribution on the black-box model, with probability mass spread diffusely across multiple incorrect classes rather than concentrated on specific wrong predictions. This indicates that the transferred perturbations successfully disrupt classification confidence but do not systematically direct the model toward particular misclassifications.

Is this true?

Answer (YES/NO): NO